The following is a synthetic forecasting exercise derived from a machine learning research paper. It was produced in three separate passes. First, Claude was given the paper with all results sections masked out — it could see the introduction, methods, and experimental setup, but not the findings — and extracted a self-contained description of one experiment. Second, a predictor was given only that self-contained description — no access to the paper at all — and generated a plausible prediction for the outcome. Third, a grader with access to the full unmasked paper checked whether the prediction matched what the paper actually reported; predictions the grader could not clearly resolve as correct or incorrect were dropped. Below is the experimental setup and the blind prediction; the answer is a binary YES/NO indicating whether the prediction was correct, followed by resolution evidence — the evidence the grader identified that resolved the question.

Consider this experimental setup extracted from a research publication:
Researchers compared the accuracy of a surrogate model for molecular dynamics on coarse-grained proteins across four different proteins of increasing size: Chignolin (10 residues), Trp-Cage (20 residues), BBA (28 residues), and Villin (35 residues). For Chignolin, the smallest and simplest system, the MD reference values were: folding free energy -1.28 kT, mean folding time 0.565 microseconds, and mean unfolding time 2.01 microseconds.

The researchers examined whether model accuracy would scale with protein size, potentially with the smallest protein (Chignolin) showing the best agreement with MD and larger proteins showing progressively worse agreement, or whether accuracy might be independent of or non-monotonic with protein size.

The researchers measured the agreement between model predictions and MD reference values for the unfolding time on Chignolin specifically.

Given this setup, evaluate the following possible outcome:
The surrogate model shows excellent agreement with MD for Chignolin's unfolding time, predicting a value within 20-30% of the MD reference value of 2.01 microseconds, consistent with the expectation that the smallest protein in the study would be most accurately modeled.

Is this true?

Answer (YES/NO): NO